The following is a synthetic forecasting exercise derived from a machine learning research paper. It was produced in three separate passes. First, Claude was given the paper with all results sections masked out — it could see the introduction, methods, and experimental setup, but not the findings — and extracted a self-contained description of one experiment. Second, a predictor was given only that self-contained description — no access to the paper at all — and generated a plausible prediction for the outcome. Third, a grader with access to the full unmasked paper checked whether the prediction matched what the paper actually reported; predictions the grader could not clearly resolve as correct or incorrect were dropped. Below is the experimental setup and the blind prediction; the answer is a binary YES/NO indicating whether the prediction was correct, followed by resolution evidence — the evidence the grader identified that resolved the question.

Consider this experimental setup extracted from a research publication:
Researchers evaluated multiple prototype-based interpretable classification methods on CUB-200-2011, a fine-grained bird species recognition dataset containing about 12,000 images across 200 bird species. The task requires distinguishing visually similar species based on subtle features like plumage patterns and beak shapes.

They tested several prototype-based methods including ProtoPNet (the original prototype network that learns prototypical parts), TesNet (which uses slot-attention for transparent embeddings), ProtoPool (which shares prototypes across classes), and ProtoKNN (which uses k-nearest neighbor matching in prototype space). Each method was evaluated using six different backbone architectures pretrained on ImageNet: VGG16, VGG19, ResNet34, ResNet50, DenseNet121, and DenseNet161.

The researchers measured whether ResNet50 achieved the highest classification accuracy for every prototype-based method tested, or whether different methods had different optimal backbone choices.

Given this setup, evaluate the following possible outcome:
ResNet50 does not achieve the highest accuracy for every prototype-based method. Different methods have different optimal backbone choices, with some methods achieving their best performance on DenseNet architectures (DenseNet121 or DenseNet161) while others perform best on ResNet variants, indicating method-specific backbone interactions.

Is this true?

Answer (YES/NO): YES